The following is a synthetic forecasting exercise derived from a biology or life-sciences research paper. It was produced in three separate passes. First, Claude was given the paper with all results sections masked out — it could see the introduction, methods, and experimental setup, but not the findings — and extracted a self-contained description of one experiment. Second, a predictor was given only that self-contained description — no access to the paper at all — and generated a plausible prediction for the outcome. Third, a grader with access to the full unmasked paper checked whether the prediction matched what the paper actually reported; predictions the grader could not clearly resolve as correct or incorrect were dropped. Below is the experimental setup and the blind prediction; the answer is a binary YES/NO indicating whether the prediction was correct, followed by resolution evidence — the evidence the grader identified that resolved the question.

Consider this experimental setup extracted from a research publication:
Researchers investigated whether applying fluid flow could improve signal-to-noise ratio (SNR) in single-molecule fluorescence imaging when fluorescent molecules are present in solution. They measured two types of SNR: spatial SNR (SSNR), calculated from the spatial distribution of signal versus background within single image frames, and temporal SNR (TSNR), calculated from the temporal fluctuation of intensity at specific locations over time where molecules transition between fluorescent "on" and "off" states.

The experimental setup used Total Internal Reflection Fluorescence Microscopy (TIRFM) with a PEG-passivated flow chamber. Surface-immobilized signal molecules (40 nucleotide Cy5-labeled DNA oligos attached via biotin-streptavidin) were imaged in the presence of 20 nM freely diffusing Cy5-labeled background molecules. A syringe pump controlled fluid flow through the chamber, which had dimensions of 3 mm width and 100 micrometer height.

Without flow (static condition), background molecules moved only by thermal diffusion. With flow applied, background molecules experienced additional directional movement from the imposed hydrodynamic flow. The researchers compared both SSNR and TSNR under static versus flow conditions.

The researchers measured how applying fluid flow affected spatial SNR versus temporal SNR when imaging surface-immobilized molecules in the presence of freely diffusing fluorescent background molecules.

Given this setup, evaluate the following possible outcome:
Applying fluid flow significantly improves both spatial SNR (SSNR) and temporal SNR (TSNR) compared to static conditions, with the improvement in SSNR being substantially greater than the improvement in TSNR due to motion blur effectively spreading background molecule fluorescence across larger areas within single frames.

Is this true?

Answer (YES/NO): NO